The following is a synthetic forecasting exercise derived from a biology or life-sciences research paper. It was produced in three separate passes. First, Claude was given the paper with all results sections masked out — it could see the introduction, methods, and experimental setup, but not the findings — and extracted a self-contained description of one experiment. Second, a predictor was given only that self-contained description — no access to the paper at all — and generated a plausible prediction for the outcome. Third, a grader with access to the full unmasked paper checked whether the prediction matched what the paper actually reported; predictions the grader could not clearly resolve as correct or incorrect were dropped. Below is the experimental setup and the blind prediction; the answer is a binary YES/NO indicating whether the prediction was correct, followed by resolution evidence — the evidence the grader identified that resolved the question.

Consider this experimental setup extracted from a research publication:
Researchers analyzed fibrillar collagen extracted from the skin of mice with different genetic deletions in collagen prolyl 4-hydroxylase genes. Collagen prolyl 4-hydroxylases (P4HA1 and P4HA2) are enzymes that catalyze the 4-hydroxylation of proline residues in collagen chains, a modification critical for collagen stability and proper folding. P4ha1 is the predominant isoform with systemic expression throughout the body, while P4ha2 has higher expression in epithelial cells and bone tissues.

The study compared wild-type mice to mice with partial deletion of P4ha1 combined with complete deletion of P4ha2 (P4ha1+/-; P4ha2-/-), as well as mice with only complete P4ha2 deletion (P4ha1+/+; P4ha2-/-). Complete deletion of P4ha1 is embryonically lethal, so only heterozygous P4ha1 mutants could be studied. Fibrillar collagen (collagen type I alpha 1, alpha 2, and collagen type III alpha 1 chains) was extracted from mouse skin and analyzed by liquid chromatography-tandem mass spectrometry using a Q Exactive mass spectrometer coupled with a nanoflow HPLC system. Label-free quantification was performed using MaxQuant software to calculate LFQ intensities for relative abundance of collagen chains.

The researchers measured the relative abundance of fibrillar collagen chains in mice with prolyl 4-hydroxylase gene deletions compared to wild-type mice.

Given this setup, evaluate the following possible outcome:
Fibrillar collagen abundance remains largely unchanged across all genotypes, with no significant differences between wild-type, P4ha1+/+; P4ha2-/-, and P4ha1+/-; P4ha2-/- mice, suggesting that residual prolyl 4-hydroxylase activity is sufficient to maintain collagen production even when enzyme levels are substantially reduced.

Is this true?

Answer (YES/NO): NO